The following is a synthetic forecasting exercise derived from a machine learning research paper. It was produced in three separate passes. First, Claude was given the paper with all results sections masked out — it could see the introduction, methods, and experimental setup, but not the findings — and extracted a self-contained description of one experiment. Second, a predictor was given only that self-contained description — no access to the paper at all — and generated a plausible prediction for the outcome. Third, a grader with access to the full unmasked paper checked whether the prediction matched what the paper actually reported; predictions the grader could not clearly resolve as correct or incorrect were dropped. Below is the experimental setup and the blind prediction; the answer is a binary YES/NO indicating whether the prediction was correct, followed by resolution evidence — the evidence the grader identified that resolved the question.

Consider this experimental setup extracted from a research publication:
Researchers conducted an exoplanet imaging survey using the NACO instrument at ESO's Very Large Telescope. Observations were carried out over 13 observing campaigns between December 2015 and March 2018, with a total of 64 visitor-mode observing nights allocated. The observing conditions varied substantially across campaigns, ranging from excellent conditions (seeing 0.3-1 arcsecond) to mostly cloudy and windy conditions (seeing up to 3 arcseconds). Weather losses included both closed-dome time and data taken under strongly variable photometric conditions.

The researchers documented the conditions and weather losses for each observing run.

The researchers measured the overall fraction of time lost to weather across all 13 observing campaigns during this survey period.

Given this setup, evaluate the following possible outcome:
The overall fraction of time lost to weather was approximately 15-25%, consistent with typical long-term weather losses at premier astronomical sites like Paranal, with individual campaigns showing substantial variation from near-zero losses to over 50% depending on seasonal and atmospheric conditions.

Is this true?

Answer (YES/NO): YES